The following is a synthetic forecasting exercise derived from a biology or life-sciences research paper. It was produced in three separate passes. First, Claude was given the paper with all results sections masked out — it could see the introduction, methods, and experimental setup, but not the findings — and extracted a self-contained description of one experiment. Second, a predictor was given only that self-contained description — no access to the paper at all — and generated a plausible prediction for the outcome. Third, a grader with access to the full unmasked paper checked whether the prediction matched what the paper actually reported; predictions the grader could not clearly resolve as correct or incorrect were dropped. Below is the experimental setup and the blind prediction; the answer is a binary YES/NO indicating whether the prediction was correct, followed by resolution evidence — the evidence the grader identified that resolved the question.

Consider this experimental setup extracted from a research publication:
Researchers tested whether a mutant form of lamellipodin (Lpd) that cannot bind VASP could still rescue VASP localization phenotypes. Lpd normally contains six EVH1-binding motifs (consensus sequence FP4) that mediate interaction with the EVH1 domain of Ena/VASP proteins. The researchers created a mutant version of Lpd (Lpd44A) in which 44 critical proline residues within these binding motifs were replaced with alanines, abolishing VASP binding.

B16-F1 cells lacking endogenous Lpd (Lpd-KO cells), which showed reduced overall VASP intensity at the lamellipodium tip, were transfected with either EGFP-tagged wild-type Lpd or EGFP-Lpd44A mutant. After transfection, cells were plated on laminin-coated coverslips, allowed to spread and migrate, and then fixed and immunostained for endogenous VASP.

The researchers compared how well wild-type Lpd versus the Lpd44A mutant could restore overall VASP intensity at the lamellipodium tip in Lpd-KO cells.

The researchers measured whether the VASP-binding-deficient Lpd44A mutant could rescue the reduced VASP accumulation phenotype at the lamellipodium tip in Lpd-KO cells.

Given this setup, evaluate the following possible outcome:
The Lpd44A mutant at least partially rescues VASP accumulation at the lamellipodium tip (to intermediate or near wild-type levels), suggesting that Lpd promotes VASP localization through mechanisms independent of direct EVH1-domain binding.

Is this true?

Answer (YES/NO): NO